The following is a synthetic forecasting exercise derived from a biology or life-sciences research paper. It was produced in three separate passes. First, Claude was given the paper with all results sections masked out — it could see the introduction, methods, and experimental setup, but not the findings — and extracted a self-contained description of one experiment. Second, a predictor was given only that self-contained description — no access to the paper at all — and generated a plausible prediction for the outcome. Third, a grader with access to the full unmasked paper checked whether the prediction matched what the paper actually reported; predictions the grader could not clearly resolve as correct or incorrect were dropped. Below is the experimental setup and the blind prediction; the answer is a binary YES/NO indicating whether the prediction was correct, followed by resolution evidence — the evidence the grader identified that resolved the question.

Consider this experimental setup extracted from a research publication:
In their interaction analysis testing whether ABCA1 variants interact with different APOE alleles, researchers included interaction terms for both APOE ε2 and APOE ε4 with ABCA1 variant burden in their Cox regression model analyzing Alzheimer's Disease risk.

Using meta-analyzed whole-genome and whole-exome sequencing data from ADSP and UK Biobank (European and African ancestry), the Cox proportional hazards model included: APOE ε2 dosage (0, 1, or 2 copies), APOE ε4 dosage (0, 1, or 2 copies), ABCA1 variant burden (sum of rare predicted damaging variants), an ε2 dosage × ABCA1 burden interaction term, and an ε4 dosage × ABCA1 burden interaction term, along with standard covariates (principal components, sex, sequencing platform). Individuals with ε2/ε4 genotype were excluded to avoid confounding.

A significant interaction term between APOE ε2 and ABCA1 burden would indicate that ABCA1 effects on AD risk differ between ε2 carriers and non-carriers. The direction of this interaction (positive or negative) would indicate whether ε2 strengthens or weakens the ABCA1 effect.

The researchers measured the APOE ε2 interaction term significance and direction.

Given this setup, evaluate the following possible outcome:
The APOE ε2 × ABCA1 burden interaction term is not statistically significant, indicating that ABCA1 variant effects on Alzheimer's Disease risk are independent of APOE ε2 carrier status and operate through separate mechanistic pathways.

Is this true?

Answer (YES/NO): NO